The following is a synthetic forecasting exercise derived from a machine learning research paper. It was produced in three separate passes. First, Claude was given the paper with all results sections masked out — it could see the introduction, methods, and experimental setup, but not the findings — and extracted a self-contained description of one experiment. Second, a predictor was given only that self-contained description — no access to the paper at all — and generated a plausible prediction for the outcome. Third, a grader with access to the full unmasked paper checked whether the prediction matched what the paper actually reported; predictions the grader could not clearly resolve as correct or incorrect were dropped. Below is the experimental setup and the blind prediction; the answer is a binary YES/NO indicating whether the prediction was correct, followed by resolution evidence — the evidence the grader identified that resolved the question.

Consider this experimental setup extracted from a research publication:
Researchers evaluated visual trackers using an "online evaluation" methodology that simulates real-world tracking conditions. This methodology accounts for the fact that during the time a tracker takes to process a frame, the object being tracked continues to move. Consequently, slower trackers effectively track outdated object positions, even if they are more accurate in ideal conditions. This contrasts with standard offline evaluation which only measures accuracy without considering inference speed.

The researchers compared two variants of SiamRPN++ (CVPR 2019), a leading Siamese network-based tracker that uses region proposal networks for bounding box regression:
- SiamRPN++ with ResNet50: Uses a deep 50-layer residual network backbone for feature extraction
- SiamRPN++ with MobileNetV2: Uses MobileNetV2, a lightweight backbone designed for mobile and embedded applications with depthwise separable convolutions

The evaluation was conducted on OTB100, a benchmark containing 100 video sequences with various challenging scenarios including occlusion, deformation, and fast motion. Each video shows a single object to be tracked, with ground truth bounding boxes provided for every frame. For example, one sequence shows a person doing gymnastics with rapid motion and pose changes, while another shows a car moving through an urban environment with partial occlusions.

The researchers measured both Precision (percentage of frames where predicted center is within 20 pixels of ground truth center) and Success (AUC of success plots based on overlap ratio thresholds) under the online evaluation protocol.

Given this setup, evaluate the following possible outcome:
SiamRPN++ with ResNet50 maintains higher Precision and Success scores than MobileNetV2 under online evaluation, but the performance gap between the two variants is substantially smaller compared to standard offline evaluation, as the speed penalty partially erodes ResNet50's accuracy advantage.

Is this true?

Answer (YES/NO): NO